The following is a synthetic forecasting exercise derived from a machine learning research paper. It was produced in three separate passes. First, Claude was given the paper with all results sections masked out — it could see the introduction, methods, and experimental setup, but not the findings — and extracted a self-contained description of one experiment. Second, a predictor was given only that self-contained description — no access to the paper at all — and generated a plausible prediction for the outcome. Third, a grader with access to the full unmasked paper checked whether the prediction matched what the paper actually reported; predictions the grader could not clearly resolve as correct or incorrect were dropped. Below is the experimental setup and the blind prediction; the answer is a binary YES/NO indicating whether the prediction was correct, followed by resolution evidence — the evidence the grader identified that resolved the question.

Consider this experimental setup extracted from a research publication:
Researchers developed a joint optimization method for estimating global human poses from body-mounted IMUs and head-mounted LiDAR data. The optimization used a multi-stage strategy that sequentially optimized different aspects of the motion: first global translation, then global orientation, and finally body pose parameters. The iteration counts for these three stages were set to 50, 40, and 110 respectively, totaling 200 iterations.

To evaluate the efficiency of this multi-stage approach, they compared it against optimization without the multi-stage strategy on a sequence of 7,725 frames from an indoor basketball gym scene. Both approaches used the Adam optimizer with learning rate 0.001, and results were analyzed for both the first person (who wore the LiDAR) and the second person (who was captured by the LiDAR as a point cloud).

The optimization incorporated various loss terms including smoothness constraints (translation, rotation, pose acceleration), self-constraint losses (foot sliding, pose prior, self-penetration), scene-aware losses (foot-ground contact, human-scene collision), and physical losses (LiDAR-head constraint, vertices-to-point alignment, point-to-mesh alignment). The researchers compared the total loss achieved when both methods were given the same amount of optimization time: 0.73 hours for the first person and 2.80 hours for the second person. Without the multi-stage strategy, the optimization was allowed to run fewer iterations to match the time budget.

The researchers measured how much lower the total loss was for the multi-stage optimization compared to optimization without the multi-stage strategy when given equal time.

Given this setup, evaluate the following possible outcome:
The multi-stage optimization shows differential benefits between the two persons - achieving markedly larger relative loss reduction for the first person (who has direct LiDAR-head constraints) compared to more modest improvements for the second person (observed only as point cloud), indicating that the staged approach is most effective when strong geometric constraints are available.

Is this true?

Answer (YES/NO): NO